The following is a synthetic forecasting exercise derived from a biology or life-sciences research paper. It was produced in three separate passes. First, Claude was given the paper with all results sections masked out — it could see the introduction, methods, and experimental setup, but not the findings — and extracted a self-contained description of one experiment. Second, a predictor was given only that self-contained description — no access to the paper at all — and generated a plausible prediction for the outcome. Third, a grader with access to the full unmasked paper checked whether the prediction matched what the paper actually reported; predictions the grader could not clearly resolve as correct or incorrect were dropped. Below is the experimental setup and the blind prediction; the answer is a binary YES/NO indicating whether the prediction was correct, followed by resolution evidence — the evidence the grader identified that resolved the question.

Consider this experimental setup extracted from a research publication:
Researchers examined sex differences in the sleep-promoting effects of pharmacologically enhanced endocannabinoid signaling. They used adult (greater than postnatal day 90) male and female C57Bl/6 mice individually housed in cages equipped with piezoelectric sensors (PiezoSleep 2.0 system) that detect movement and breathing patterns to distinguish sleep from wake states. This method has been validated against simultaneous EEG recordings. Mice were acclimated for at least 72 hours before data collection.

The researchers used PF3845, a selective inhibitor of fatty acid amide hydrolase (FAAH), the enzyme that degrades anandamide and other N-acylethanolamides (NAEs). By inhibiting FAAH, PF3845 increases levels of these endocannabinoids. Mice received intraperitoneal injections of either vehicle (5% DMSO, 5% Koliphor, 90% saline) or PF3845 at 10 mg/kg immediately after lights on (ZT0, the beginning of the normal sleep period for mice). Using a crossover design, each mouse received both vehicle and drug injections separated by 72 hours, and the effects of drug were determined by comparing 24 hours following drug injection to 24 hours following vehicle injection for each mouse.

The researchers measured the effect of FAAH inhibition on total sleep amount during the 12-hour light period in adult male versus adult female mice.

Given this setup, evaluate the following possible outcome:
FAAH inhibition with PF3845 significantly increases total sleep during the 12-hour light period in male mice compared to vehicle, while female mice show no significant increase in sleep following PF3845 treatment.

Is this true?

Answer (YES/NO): NO